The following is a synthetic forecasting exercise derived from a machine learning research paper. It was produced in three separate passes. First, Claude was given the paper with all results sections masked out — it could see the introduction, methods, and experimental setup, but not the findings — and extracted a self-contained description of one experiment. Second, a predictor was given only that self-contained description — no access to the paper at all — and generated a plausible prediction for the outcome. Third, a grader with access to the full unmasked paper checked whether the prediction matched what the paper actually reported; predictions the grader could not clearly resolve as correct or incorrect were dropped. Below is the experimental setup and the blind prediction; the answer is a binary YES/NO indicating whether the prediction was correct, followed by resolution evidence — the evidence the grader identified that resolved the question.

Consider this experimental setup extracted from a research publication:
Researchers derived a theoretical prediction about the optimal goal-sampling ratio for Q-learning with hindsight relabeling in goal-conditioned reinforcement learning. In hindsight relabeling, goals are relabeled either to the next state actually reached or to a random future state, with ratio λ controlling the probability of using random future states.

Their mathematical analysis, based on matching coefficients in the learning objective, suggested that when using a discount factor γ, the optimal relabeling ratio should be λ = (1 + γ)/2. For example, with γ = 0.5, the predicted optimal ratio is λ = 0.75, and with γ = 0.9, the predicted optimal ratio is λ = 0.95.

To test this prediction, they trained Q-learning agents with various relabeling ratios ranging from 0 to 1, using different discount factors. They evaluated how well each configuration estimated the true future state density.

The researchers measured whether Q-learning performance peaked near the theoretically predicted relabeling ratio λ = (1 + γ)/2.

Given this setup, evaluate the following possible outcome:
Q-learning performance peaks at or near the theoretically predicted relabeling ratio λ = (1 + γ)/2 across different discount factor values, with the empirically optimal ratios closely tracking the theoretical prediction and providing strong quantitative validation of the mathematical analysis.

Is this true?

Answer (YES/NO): YES